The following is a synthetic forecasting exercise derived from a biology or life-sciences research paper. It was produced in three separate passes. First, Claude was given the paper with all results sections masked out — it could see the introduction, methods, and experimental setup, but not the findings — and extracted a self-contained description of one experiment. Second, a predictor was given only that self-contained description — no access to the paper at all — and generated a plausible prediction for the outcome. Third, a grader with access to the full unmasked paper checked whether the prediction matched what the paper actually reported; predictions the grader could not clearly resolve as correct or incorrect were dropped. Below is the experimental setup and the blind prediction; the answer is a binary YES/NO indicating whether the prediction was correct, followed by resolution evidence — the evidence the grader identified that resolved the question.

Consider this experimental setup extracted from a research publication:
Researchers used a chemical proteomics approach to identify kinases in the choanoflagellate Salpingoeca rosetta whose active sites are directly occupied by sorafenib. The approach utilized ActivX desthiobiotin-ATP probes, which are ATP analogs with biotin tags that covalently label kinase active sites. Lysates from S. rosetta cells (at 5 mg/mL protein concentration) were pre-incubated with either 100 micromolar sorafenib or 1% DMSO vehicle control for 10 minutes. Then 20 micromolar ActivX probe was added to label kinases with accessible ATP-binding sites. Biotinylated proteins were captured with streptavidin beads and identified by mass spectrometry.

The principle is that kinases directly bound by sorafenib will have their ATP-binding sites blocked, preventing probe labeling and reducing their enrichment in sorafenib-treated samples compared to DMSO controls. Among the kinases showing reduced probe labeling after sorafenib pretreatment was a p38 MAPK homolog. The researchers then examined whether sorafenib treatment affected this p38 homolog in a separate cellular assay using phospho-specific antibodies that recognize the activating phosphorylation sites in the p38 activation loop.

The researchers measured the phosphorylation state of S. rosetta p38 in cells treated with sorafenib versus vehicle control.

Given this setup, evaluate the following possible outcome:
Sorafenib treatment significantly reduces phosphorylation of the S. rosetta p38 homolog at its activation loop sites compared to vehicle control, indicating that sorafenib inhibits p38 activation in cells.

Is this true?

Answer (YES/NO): YES